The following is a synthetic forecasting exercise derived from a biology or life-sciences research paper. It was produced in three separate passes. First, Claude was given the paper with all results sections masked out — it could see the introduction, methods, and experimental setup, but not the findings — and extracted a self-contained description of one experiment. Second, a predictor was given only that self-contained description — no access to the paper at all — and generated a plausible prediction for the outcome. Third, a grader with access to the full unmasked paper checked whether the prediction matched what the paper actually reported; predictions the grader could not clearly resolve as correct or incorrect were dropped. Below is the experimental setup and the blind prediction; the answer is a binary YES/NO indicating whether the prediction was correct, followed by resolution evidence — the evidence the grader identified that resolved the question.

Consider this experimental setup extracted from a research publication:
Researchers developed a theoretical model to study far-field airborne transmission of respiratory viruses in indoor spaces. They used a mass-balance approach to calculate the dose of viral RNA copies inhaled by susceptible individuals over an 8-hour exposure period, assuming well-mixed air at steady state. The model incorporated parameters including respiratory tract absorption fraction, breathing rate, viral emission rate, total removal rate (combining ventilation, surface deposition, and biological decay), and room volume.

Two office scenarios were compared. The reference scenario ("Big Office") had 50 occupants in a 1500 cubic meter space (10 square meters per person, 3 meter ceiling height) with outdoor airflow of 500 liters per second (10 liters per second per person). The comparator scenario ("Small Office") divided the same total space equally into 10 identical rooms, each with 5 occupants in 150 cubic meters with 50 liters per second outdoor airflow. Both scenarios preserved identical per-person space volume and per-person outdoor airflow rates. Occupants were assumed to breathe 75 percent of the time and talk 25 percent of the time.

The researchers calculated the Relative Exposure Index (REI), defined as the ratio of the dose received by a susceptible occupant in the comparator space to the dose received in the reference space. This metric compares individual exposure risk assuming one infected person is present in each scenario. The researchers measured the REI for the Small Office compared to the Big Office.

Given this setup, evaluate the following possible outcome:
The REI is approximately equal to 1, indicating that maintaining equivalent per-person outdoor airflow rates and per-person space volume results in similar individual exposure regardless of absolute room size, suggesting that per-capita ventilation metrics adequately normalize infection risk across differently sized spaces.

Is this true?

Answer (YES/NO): NO